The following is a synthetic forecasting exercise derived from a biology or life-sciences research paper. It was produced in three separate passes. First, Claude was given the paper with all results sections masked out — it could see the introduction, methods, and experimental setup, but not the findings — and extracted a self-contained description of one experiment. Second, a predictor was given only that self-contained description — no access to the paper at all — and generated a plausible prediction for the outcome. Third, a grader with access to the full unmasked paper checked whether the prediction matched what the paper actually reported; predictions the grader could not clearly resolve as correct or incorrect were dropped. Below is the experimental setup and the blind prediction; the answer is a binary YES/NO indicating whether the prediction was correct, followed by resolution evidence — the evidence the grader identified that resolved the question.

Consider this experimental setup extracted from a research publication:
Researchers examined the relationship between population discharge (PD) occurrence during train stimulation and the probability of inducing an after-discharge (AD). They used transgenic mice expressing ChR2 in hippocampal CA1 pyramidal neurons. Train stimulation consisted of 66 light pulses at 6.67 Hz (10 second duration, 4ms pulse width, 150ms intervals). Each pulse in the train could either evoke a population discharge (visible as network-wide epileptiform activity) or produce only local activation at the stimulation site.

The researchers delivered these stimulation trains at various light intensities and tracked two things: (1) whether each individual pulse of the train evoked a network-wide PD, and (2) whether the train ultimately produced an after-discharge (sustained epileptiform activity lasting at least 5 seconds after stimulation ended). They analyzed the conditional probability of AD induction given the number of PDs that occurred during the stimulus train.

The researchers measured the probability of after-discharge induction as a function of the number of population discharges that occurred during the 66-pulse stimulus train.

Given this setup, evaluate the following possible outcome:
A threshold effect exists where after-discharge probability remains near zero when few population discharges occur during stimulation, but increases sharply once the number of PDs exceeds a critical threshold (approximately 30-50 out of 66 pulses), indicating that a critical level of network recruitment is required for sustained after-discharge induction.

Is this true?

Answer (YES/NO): NO